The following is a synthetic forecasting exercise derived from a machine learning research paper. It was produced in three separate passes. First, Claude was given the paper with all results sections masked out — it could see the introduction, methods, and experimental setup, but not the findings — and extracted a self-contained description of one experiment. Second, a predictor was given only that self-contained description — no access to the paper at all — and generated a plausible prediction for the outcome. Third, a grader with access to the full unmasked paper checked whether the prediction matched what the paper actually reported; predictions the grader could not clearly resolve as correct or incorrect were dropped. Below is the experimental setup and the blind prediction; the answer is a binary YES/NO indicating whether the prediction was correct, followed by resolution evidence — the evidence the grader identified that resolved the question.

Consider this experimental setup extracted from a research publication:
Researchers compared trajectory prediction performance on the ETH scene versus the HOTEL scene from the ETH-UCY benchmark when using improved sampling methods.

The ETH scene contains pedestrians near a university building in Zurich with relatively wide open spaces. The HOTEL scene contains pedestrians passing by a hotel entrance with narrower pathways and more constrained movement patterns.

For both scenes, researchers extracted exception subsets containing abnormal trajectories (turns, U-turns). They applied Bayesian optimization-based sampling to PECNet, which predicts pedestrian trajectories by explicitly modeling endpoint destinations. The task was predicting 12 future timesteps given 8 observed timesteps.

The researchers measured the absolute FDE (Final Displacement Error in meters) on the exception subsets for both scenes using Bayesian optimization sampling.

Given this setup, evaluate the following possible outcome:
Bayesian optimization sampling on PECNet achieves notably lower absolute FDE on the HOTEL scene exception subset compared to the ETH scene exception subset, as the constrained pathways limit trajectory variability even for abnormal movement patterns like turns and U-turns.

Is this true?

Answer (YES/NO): YES